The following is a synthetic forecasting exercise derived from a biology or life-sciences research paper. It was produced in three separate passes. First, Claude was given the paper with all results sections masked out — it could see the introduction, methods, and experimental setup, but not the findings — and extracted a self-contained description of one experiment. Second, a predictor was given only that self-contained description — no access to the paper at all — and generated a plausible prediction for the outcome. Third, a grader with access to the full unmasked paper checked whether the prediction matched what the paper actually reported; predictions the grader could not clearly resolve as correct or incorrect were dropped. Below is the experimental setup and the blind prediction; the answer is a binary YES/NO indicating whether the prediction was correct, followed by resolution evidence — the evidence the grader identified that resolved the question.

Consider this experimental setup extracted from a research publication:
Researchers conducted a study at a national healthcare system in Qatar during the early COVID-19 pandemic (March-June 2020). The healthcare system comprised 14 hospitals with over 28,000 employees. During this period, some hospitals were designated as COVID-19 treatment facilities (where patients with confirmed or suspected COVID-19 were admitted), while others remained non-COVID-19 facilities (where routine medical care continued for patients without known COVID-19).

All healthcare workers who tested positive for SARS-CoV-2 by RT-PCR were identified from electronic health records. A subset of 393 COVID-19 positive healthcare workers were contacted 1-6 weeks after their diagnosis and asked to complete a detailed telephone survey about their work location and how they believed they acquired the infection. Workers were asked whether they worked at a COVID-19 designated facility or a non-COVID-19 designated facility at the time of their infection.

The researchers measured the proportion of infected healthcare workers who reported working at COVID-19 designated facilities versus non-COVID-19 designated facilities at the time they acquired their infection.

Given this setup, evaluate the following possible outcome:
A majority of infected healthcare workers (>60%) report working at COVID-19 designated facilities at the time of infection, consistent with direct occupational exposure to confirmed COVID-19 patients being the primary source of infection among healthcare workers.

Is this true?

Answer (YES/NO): NO